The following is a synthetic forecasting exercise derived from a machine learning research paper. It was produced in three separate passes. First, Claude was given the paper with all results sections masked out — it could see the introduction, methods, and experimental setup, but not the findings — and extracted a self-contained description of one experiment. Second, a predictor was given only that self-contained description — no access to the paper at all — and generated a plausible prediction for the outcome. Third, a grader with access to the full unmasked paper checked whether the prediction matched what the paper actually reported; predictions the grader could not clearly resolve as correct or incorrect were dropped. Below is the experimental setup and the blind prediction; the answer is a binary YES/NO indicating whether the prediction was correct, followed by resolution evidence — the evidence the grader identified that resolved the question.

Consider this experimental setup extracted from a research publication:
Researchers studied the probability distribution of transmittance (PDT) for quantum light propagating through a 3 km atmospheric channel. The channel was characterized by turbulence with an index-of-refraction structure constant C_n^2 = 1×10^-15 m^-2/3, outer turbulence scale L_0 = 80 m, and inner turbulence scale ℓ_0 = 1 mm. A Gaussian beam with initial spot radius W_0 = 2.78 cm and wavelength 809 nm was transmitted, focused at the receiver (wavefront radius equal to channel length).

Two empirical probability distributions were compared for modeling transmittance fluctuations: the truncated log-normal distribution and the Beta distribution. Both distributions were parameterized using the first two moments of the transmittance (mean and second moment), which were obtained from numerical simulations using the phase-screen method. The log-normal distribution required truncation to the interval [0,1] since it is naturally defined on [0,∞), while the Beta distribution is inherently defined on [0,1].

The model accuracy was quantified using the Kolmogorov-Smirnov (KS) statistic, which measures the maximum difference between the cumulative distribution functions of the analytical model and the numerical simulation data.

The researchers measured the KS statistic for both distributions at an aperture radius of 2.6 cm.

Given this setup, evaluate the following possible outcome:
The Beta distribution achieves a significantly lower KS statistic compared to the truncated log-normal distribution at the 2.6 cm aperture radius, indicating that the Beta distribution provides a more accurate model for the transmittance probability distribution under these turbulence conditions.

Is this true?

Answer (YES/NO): YES